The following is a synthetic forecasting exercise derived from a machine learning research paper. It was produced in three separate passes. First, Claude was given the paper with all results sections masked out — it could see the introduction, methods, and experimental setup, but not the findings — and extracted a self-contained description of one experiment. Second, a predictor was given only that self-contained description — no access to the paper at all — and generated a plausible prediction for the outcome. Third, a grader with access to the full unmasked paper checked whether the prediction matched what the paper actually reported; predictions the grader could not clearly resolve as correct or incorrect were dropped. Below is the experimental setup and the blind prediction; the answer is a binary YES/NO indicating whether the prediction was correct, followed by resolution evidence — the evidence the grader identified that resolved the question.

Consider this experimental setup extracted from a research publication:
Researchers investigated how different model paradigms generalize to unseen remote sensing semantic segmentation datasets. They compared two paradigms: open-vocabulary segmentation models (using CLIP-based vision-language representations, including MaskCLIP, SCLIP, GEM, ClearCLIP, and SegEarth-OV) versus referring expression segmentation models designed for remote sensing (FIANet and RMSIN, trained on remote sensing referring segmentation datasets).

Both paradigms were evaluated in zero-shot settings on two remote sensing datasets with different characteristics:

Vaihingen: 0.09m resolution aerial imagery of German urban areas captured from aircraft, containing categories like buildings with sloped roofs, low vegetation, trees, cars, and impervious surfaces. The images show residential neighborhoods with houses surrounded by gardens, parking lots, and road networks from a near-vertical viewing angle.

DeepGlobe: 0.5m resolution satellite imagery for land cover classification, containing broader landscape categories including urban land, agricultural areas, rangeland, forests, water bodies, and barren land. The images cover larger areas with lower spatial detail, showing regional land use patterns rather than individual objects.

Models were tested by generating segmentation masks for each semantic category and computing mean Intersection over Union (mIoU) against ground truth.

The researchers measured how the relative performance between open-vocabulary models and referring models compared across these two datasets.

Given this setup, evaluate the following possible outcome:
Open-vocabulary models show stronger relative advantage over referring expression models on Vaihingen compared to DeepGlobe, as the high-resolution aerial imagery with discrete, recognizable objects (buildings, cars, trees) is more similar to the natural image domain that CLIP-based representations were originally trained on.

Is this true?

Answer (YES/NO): YES